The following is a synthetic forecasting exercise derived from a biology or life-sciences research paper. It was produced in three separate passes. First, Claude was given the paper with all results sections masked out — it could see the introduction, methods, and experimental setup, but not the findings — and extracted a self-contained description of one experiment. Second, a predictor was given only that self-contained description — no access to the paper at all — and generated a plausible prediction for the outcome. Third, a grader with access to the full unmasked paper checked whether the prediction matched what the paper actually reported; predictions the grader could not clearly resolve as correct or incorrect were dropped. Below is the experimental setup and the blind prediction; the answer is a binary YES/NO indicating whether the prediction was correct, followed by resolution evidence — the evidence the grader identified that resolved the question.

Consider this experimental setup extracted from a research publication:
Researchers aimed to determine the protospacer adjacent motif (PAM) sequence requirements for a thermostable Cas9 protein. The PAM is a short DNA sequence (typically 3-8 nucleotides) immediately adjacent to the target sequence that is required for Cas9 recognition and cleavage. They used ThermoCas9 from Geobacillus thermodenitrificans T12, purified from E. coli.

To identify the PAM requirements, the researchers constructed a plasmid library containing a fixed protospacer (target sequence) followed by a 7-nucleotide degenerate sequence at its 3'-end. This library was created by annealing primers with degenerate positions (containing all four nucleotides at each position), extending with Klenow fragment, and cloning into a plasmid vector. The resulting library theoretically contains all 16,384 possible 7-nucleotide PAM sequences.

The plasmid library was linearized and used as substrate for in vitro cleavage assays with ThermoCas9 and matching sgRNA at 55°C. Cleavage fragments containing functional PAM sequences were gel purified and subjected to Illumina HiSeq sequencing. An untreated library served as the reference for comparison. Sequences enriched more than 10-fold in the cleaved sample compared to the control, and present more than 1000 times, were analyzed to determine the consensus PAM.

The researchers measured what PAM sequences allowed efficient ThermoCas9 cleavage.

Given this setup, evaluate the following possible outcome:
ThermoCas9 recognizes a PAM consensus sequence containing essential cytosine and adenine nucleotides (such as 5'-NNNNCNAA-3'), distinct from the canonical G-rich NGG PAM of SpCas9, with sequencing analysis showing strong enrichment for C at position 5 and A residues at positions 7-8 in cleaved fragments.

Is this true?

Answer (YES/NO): YES